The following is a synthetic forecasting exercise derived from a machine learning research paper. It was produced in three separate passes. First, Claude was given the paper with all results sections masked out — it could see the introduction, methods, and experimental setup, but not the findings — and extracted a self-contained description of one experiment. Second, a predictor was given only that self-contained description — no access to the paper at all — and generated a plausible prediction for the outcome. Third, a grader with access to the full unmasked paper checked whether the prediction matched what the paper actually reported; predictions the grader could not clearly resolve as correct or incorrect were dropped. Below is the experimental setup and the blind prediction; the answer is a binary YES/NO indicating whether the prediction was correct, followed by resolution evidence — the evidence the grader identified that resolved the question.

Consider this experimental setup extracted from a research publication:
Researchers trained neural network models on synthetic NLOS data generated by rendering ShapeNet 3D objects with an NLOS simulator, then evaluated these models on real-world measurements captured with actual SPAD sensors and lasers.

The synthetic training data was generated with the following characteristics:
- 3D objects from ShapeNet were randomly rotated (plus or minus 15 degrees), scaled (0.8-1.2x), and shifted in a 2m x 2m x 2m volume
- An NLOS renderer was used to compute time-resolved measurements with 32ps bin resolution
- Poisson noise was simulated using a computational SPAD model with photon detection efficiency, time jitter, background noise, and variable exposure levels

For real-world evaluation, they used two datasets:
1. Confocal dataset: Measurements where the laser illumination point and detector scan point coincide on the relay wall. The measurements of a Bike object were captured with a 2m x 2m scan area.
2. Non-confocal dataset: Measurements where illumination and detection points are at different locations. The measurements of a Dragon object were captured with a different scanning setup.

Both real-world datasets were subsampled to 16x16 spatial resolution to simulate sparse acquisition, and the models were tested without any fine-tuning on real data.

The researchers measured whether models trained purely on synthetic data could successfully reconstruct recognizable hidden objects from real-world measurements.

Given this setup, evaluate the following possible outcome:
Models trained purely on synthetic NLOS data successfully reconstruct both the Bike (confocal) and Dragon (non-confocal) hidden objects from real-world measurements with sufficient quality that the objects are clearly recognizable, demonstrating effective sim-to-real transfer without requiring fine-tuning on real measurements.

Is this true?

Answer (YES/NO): NO